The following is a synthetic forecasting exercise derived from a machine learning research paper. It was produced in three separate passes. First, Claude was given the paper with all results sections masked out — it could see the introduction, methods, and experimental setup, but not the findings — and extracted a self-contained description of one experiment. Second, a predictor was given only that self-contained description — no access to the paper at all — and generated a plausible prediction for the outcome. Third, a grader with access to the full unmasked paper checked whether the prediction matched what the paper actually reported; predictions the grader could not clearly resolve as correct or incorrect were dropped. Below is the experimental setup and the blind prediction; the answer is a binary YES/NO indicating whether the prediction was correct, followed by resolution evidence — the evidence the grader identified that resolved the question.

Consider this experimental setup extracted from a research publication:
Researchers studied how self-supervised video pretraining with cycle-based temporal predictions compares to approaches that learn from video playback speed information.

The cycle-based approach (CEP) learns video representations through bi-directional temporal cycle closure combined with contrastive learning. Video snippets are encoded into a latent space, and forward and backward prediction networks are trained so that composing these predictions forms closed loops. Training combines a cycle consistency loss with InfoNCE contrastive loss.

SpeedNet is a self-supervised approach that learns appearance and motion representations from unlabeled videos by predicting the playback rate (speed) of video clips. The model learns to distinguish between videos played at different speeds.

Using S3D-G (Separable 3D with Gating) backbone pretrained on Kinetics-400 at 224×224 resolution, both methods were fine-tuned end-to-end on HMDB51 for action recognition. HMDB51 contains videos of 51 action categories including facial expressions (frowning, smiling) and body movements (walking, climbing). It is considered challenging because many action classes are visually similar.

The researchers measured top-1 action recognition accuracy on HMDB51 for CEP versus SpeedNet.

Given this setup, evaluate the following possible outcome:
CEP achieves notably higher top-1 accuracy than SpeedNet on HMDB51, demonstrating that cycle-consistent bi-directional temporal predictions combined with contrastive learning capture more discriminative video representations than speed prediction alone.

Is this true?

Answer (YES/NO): NO